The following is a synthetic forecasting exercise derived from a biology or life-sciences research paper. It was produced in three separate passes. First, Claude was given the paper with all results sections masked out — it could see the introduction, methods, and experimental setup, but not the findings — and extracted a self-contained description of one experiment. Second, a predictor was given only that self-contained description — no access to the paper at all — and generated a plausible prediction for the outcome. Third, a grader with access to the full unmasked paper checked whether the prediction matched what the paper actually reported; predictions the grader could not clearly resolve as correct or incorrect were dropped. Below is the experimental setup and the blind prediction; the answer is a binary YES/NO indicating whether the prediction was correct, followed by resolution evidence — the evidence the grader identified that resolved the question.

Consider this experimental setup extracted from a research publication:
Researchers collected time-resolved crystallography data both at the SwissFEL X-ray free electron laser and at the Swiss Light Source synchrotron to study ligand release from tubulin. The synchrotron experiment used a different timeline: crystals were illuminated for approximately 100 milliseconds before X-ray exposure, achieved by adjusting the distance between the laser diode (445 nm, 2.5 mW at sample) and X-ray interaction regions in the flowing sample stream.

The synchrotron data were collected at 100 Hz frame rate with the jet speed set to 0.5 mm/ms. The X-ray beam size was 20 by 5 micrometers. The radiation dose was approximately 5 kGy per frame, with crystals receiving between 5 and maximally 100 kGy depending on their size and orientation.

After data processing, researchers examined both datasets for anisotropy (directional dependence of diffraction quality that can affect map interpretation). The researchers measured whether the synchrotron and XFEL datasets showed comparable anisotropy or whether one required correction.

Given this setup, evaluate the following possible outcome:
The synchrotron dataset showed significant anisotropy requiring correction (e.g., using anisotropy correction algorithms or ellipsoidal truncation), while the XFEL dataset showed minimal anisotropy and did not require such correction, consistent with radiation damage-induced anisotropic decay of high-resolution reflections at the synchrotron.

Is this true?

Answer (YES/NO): YES